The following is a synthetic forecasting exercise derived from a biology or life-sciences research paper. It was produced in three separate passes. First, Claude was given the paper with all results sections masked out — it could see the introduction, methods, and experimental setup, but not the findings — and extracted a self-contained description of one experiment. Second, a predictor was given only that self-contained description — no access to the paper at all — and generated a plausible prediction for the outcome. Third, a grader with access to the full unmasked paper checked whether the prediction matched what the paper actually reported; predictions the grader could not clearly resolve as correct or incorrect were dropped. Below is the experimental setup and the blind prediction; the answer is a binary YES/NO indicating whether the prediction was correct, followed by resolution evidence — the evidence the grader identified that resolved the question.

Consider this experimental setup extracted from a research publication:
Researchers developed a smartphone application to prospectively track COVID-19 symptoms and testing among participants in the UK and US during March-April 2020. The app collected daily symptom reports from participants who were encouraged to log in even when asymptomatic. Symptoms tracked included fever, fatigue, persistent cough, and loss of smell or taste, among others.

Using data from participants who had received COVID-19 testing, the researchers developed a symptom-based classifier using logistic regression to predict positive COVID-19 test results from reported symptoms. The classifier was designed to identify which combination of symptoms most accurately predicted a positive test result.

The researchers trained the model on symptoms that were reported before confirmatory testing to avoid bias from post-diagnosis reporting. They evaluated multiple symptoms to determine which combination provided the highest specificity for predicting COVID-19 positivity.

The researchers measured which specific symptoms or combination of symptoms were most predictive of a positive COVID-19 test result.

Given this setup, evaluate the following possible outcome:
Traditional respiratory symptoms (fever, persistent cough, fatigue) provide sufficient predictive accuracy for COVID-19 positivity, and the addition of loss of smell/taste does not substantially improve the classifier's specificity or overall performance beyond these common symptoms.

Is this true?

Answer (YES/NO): NO